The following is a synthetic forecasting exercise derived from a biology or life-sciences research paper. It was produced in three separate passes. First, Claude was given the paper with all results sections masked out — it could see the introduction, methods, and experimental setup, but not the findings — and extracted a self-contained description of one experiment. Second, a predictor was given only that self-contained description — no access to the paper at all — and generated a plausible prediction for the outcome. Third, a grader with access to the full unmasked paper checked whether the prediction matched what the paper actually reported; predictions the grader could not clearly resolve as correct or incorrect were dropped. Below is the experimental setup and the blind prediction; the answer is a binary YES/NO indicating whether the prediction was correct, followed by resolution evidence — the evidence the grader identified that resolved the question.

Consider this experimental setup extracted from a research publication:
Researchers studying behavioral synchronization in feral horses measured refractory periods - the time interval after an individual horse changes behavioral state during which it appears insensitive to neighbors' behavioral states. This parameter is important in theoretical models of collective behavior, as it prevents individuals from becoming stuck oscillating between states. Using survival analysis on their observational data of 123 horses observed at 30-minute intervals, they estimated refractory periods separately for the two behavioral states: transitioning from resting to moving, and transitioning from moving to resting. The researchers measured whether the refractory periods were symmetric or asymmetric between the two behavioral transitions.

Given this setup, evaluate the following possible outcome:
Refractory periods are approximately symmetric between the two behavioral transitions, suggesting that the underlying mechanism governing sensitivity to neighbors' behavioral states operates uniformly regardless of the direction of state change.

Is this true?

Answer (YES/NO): NO